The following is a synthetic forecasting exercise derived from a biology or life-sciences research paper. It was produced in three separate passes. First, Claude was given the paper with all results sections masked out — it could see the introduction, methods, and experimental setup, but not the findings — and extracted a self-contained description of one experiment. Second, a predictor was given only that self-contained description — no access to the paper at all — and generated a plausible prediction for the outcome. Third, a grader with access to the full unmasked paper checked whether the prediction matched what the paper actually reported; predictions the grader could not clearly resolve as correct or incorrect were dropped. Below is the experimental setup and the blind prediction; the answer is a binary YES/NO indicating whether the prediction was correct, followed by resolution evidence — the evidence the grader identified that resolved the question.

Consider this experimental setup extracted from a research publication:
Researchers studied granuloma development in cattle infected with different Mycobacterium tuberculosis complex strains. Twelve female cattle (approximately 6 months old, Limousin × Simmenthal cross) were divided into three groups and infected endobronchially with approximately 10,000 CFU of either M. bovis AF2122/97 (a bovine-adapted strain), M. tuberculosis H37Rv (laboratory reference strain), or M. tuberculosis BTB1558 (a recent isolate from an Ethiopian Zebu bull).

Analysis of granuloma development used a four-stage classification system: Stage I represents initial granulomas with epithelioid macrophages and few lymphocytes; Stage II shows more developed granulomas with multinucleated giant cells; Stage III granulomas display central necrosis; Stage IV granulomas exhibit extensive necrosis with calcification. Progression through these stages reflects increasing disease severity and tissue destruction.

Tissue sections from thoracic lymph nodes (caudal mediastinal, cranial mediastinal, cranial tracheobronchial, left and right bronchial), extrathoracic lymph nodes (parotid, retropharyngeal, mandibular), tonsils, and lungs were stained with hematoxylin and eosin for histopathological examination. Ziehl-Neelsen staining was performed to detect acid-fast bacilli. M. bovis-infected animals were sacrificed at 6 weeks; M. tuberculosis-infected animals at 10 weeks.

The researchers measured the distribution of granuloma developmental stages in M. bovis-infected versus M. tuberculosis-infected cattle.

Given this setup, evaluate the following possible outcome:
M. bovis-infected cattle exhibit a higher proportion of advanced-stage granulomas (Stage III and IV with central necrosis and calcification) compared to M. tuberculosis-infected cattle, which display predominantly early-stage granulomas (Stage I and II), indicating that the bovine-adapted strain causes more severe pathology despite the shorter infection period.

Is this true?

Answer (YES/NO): YES